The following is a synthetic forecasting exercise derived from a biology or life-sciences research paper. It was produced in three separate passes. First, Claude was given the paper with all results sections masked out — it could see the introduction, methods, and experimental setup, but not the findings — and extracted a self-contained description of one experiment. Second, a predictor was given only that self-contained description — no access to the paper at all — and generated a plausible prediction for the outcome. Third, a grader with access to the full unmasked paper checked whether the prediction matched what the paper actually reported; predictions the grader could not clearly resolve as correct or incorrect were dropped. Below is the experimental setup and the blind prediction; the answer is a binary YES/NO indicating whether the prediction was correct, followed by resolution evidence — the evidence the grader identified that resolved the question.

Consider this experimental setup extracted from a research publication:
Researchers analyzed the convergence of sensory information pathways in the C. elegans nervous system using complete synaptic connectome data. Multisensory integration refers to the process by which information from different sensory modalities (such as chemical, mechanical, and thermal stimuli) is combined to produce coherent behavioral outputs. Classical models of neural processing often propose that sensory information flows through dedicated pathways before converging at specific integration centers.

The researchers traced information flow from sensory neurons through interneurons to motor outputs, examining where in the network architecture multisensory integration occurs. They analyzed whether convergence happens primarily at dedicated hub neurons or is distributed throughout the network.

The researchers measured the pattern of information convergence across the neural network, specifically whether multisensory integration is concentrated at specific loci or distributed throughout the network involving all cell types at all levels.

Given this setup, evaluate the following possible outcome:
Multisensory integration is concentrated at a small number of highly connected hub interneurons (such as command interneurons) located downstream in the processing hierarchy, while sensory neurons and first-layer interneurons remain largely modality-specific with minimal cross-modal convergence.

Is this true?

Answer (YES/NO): NO